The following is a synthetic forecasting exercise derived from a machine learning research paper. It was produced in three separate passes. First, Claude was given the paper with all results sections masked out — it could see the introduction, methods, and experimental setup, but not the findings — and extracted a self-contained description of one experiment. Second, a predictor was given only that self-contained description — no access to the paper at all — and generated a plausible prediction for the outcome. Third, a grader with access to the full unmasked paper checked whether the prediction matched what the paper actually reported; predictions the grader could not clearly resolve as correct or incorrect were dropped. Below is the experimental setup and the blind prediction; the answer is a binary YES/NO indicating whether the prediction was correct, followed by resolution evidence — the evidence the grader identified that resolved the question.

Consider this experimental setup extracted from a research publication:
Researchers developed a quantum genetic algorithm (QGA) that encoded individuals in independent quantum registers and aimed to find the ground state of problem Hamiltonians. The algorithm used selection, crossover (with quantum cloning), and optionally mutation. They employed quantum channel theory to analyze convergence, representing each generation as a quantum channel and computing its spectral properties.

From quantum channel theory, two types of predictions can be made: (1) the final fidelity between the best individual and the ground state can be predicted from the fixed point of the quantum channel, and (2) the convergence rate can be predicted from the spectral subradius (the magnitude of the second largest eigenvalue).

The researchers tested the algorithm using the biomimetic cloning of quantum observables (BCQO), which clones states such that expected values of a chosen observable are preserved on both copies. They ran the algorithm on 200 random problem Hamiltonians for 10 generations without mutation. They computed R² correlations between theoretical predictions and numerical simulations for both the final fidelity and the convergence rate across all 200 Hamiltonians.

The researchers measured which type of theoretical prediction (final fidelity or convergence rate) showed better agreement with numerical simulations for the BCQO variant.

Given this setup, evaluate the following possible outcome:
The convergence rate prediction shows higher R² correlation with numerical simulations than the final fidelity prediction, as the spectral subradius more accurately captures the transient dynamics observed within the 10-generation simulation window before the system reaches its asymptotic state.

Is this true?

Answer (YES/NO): NO